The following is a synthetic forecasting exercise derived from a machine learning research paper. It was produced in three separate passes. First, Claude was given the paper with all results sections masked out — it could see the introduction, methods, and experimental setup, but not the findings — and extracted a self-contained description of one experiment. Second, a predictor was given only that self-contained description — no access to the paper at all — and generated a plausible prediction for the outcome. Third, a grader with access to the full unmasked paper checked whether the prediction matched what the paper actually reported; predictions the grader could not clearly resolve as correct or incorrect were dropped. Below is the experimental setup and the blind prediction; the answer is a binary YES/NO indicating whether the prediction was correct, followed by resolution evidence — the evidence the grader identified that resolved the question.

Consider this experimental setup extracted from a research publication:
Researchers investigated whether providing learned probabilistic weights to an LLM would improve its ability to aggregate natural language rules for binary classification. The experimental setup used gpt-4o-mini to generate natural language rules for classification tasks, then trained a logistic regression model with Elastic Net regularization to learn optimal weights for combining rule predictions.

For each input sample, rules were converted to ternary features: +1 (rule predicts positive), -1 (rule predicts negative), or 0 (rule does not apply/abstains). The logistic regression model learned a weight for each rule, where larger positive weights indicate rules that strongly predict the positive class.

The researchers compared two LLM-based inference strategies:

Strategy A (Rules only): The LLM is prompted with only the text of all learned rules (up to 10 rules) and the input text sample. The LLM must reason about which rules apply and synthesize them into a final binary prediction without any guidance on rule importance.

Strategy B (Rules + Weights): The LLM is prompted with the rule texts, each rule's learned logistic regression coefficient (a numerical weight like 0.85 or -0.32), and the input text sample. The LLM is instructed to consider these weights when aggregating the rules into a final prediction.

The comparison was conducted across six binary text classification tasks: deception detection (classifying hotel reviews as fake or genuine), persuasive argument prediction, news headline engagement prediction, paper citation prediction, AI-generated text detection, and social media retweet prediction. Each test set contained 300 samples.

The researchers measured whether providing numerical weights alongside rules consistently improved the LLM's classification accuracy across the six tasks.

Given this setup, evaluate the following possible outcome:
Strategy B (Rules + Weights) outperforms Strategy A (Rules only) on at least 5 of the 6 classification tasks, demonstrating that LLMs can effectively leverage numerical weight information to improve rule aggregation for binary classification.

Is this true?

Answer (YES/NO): NO